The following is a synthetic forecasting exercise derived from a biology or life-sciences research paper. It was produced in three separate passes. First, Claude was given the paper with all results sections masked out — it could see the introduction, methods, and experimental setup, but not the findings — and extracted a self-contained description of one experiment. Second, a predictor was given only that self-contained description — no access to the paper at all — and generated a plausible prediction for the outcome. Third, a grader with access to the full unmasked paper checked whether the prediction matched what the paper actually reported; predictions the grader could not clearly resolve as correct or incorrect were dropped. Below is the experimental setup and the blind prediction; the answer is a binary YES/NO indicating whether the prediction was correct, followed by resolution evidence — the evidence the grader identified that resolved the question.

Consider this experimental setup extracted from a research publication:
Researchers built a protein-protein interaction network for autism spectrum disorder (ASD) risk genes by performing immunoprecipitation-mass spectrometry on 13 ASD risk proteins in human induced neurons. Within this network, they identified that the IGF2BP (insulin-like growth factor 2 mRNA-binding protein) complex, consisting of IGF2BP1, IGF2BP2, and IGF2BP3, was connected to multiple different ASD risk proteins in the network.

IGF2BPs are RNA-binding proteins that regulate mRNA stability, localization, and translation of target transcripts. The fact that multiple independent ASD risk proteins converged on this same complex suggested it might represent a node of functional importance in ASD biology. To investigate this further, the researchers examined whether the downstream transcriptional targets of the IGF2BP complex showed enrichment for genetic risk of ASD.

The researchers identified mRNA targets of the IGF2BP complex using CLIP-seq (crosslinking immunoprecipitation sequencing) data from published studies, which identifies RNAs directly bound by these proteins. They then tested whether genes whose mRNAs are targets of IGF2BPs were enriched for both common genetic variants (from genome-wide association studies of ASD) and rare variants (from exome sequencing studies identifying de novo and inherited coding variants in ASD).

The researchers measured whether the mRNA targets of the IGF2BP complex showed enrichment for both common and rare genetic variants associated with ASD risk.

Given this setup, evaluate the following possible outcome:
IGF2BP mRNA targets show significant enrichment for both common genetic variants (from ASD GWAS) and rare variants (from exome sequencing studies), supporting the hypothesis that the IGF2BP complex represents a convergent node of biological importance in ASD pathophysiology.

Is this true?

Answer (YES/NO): YES